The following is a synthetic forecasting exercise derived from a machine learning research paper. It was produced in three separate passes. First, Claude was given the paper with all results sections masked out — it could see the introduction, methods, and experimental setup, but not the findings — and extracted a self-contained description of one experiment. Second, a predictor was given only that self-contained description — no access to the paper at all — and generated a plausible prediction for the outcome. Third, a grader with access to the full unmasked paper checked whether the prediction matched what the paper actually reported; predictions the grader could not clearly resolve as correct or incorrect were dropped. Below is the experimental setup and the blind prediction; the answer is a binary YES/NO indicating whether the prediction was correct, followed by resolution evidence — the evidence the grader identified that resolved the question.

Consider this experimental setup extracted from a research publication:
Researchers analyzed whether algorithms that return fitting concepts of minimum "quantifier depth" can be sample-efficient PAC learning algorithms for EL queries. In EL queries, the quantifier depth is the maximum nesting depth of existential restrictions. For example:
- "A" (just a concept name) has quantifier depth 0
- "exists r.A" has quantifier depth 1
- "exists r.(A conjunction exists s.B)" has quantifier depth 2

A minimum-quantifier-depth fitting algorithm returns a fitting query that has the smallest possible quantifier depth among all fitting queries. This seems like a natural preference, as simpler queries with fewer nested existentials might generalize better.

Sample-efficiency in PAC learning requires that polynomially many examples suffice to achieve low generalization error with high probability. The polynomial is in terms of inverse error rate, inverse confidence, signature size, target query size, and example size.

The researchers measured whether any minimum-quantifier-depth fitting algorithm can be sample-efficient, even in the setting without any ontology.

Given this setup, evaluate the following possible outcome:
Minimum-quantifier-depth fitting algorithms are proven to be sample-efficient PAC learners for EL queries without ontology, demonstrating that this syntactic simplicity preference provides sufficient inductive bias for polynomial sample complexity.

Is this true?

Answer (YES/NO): NO